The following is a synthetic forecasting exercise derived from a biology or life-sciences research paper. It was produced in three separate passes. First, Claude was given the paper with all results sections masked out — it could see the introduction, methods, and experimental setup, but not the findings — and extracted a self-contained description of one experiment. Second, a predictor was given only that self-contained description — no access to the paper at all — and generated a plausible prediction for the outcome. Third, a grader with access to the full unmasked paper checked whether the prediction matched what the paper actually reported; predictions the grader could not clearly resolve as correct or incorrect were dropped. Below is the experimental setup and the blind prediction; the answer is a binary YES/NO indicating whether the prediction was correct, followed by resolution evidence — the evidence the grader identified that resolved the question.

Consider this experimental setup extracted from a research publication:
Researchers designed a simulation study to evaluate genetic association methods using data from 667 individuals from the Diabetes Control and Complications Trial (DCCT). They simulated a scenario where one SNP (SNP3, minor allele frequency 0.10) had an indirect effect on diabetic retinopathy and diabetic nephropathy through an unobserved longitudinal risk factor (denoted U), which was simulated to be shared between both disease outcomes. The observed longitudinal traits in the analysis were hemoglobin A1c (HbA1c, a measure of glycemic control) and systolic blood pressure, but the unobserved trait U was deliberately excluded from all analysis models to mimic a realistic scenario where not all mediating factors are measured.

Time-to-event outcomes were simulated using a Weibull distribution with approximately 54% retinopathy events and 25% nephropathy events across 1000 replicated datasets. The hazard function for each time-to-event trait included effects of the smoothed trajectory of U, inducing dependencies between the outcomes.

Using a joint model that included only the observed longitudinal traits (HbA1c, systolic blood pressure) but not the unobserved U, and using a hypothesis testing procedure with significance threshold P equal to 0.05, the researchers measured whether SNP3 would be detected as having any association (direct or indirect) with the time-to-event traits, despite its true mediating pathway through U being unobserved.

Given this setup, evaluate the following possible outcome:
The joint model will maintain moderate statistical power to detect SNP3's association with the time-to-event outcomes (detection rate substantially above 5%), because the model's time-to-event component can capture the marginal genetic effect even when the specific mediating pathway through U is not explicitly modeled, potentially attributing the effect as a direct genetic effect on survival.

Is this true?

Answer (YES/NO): YES